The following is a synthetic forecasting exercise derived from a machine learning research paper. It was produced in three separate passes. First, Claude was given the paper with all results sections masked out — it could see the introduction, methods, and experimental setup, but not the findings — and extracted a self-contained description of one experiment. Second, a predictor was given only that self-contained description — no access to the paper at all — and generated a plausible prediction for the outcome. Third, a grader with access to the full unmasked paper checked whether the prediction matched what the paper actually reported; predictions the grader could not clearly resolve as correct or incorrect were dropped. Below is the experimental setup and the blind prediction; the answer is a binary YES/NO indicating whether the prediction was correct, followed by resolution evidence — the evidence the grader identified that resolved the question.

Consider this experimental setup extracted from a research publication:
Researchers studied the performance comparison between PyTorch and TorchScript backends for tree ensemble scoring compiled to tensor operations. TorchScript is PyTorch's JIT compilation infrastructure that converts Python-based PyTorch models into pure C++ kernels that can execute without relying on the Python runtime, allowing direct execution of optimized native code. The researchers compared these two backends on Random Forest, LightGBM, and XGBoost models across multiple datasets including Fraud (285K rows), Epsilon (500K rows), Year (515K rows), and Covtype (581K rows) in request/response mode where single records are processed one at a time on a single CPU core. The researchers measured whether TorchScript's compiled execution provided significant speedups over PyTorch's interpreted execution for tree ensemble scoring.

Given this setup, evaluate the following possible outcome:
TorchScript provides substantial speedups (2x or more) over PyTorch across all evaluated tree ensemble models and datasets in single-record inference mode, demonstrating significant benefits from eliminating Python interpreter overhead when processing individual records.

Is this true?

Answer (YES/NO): NO